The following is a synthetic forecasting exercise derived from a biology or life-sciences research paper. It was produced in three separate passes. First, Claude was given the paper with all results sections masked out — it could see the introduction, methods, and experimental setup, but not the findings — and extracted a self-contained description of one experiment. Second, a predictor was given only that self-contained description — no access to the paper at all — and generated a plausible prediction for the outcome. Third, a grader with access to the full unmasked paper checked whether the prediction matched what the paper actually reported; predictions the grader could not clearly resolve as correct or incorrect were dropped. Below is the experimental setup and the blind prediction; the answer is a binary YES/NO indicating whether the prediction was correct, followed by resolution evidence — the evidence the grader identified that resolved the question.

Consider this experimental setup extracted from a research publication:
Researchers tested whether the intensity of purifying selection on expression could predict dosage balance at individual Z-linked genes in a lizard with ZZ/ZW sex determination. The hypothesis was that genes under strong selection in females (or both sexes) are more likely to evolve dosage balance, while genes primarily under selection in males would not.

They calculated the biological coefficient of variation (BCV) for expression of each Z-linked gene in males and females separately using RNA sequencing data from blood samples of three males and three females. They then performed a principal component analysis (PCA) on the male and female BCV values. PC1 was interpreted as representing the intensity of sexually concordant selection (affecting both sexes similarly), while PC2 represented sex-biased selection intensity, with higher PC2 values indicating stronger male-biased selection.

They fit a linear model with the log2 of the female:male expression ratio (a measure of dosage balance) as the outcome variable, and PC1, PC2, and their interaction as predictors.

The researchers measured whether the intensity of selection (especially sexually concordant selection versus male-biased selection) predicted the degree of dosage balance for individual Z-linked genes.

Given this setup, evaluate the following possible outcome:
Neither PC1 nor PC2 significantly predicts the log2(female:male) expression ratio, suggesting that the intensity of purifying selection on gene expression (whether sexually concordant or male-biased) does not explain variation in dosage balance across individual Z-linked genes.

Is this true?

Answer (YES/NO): YES